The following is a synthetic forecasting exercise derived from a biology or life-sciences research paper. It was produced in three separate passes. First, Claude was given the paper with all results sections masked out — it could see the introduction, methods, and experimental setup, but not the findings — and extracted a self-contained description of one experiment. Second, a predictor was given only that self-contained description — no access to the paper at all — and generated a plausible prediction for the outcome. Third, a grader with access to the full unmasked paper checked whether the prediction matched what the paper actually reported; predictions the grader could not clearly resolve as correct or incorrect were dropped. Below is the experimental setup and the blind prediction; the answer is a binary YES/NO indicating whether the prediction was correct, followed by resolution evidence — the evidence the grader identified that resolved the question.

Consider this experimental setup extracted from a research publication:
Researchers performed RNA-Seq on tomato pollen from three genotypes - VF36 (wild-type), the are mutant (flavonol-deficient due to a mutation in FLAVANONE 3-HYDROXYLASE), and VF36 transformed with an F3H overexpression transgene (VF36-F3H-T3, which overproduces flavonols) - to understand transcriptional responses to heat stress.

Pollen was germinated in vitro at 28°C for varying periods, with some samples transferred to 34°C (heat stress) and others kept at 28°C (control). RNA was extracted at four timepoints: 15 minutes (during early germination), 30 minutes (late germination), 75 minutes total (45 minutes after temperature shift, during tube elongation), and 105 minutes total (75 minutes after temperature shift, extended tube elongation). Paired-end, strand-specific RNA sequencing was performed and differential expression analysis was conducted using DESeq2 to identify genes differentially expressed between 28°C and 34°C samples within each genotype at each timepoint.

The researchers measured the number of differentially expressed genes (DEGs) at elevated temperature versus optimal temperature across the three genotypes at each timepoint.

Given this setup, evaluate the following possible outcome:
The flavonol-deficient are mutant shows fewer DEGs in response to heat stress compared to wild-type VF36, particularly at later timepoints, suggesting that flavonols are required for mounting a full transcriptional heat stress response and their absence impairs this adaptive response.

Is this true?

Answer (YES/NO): NO